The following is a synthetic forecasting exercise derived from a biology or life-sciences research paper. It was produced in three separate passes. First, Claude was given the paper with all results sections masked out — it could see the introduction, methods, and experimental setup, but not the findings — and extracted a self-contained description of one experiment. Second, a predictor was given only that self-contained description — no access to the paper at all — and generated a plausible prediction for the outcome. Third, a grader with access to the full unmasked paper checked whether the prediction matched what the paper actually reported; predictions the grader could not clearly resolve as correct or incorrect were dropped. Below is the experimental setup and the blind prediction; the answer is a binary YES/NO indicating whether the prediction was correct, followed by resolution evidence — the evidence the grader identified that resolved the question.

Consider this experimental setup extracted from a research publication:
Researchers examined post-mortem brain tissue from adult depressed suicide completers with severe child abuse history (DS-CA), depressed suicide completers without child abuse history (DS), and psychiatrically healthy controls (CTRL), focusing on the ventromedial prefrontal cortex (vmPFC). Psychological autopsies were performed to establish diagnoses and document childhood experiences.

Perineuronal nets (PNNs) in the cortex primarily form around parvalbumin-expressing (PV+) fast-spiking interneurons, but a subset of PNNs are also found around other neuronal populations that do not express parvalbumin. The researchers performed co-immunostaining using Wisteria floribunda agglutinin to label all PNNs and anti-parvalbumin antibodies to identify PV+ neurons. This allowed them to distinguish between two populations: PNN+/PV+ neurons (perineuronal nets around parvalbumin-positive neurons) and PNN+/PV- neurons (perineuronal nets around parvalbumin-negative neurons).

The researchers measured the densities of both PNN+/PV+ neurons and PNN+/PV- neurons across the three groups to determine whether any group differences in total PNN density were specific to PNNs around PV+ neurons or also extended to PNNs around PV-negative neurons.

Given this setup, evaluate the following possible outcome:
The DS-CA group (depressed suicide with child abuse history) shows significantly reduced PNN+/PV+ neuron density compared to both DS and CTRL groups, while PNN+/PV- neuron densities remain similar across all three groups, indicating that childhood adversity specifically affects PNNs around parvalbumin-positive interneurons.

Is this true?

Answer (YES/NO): NO